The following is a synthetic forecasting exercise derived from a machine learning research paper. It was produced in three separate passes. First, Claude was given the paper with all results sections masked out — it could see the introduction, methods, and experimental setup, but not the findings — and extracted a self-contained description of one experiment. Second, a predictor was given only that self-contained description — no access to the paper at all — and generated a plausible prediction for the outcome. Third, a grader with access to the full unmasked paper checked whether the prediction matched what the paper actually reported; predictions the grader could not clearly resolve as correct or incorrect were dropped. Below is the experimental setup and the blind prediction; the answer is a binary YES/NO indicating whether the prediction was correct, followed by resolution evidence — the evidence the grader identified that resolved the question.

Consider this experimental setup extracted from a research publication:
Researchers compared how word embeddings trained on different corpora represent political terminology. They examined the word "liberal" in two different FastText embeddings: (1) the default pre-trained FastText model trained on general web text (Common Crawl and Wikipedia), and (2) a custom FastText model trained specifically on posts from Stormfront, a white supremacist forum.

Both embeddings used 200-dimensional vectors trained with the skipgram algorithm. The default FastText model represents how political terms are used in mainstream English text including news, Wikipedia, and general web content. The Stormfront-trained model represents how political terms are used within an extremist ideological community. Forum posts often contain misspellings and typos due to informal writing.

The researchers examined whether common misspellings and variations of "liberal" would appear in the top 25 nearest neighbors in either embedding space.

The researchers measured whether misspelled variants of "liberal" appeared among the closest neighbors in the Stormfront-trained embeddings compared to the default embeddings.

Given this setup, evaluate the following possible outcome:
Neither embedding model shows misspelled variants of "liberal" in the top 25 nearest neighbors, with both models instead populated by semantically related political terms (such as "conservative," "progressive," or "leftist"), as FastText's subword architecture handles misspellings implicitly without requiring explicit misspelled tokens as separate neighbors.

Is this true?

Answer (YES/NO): NO